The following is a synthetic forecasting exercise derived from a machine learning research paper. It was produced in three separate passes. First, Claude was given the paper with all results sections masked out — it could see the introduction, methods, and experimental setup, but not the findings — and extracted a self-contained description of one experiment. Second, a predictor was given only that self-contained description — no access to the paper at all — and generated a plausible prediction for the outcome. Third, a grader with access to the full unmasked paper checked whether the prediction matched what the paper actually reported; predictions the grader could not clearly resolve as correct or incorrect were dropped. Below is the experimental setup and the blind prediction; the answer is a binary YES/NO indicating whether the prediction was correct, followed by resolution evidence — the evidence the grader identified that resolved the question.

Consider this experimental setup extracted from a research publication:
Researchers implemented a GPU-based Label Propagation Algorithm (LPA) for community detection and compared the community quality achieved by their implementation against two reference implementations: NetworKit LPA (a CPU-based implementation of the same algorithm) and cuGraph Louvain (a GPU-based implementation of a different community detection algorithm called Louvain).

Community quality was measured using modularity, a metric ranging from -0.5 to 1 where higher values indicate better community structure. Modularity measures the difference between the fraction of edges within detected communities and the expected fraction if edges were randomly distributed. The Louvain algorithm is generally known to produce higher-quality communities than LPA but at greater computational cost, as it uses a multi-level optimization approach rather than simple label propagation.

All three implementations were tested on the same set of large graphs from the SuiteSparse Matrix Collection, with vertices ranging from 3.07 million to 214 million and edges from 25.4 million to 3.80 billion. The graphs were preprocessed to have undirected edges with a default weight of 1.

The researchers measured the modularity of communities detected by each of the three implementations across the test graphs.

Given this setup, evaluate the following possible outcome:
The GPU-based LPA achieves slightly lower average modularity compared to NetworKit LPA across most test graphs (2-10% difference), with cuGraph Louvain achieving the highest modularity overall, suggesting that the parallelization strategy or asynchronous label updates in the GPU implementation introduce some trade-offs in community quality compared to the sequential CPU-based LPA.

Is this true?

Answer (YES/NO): YES